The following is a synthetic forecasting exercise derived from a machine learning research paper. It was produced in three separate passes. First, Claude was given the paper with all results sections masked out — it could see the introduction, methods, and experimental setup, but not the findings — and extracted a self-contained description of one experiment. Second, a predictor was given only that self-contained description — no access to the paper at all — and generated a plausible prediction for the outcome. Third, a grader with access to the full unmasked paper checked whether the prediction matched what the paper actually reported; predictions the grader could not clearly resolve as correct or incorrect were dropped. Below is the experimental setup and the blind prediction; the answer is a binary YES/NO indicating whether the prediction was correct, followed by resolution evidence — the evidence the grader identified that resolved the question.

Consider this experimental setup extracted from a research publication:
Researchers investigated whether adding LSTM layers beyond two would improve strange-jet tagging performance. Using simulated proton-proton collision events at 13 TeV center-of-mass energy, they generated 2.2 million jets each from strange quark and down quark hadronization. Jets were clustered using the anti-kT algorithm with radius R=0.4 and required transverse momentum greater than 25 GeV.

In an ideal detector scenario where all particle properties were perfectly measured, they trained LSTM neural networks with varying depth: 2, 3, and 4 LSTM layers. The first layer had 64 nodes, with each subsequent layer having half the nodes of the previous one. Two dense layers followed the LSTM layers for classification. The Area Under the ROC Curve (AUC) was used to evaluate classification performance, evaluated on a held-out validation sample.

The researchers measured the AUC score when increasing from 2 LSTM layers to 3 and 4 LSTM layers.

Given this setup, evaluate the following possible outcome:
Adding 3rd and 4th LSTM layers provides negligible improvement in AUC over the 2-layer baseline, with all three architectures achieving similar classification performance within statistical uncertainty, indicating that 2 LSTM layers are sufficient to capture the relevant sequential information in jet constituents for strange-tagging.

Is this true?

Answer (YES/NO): YES